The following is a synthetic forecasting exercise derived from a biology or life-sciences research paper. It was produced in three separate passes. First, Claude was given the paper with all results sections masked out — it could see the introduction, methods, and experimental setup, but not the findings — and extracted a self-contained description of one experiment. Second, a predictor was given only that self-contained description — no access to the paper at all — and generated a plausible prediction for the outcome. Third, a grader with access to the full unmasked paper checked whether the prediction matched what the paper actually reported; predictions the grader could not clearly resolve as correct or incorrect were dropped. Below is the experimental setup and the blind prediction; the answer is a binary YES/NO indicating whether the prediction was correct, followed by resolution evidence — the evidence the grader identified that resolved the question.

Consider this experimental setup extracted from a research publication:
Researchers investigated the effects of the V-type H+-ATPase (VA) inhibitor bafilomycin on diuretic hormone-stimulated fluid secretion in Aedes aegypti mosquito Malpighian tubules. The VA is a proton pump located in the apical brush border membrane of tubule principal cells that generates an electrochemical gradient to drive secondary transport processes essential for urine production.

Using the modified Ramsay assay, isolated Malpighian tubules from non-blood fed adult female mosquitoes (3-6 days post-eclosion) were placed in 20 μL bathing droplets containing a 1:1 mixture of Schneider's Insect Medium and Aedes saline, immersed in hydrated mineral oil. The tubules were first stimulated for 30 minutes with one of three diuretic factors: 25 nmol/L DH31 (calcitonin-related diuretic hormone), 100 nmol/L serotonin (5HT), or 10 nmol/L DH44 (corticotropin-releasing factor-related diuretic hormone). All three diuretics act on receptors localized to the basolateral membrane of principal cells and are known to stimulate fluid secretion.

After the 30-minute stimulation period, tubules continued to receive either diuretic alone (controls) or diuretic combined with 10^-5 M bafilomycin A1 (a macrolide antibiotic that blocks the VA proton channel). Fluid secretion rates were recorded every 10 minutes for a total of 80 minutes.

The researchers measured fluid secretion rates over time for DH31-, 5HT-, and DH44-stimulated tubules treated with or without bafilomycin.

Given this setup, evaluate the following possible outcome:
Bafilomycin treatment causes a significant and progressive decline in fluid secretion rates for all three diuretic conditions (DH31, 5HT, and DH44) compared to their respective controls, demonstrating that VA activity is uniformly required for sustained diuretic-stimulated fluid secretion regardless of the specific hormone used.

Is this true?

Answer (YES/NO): NO